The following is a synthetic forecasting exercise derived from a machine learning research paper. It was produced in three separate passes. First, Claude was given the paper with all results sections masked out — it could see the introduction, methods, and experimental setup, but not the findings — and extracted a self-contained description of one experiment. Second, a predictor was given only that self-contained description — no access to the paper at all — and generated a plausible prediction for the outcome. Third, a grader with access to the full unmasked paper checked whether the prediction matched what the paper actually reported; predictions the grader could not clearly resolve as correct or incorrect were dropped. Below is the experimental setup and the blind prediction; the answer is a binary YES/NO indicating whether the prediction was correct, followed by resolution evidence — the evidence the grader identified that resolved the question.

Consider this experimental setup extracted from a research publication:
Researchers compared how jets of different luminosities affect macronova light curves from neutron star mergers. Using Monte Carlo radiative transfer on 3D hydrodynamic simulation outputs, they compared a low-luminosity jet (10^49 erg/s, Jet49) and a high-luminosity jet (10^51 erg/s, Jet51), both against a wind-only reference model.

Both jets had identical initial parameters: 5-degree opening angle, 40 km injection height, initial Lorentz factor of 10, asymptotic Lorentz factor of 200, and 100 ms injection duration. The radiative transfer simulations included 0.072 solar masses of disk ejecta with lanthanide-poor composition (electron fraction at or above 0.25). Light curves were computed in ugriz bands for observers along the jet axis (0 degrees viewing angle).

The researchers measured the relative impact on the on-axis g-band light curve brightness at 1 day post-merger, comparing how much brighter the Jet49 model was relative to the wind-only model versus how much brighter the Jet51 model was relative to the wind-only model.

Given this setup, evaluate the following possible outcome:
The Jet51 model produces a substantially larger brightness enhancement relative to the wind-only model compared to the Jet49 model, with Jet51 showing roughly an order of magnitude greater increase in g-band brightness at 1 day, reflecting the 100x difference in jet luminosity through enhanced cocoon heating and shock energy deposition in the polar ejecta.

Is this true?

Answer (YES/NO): NO